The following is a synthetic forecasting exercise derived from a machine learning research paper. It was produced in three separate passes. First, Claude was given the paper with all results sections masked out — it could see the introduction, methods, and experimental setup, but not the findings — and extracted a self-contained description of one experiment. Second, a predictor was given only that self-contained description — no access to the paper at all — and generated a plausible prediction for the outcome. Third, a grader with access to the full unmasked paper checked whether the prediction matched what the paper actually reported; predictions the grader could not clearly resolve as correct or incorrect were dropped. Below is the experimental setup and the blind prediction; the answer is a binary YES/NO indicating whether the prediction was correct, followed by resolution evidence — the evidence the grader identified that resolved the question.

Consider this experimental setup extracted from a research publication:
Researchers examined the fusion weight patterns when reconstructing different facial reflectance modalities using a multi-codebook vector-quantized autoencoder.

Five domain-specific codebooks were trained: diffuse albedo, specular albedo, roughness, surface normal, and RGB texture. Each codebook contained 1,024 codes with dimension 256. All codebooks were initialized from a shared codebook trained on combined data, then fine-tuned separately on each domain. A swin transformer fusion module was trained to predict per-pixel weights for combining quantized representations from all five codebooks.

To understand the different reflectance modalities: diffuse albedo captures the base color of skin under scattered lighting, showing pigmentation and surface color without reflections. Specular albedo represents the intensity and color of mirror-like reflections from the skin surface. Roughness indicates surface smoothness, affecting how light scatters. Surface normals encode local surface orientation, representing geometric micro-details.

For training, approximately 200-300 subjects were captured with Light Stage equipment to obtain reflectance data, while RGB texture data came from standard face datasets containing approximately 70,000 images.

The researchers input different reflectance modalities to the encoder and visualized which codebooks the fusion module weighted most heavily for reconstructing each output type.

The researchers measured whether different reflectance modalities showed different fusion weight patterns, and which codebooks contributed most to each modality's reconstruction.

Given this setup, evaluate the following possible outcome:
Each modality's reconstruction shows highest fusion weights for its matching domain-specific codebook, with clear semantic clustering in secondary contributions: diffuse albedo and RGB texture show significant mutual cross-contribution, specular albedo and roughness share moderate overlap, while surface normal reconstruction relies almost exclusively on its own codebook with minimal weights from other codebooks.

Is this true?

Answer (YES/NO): NO